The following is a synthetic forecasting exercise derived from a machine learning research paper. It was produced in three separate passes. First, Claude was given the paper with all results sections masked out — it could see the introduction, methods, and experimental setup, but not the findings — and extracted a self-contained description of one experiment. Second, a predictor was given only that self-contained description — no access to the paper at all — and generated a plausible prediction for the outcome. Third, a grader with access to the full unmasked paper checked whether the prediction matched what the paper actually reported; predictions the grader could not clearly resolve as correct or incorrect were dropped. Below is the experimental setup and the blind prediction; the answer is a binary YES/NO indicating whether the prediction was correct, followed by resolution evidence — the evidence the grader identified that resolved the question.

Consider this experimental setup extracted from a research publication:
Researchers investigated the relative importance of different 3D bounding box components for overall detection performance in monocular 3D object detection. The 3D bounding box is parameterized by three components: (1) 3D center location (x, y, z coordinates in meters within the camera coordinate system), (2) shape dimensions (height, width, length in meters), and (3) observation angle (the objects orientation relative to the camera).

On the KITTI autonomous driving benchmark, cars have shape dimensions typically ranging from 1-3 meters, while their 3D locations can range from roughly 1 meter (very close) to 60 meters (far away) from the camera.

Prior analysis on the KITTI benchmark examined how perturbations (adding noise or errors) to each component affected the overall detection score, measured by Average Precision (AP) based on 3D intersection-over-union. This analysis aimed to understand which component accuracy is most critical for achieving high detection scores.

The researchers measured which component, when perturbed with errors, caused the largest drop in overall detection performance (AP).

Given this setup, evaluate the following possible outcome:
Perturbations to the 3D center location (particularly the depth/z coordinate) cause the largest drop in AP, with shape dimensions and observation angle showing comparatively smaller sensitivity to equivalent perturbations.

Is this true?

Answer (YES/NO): YES